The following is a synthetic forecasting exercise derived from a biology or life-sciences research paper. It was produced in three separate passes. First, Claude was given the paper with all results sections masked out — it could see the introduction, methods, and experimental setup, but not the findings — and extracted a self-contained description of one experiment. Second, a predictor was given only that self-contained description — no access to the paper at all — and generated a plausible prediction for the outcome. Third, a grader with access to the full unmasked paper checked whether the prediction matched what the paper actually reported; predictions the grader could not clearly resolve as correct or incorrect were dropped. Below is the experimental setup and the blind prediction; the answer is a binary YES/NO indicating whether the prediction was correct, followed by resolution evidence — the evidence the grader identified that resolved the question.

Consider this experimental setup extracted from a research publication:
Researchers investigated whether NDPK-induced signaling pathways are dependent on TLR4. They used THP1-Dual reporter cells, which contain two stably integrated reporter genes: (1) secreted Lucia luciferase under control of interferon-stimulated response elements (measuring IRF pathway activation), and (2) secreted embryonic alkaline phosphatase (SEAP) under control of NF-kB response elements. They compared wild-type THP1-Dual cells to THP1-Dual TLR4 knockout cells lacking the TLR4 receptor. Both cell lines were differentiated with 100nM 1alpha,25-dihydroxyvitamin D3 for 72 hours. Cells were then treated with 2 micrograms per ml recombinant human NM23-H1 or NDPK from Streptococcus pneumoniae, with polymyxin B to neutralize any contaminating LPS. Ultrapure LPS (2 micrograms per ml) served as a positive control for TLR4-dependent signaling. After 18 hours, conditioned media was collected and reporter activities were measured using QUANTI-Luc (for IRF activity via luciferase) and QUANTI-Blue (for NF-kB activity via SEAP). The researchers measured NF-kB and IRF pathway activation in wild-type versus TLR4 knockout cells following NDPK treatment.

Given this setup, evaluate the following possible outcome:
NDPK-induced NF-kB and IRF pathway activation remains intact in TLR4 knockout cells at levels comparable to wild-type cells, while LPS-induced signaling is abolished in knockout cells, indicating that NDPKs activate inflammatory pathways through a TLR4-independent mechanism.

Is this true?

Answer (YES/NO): YES